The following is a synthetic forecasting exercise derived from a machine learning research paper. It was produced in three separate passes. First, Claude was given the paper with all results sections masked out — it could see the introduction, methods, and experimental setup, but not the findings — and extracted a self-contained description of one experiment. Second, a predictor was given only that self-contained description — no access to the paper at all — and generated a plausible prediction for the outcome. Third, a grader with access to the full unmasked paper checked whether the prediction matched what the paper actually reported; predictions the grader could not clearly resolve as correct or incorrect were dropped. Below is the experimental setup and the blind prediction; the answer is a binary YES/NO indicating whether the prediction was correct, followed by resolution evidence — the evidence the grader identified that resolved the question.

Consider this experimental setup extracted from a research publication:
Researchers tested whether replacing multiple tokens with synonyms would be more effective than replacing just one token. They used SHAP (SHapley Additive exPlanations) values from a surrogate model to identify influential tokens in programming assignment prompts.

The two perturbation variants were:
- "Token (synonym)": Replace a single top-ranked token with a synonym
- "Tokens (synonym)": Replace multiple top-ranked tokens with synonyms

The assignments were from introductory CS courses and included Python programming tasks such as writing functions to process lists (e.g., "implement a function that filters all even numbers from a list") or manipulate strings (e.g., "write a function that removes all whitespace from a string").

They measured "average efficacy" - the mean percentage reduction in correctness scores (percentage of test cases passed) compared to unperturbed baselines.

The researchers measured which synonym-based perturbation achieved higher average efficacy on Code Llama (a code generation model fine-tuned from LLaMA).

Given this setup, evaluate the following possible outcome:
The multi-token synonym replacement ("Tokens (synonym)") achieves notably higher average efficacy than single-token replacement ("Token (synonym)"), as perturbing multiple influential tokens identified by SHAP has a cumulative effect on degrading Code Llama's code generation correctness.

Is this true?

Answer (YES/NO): NO